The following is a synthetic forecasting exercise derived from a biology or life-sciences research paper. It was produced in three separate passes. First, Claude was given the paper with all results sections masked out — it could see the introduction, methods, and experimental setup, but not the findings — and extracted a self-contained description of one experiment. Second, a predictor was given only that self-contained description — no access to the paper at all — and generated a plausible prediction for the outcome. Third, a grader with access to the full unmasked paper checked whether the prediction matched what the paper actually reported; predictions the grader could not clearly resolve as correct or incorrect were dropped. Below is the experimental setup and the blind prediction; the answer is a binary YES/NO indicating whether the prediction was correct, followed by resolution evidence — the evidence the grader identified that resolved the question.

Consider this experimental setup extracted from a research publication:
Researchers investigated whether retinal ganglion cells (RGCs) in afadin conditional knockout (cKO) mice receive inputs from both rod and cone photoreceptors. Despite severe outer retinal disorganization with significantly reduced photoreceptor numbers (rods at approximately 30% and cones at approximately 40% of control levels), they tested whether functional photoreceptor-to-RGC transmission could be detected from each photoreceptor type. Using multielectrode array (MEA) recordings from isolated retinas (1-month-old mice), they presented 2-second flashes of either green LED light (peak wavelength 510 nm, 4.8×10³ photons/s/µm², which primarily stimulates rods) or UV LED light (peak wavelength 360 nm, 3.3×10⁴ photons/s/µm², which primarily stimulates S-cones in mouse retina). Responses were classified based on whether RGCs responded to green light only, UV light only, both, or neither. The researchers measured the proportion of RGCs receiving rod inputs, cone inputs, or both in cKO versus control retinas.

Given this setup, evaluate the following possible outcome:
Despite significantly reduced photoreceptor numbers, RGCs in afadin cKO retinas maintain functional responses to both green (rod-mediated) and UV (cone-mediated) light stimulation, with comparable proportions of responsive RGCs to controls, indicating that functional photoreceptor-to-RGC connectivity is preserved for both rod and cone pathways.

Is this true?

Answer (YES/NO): YES